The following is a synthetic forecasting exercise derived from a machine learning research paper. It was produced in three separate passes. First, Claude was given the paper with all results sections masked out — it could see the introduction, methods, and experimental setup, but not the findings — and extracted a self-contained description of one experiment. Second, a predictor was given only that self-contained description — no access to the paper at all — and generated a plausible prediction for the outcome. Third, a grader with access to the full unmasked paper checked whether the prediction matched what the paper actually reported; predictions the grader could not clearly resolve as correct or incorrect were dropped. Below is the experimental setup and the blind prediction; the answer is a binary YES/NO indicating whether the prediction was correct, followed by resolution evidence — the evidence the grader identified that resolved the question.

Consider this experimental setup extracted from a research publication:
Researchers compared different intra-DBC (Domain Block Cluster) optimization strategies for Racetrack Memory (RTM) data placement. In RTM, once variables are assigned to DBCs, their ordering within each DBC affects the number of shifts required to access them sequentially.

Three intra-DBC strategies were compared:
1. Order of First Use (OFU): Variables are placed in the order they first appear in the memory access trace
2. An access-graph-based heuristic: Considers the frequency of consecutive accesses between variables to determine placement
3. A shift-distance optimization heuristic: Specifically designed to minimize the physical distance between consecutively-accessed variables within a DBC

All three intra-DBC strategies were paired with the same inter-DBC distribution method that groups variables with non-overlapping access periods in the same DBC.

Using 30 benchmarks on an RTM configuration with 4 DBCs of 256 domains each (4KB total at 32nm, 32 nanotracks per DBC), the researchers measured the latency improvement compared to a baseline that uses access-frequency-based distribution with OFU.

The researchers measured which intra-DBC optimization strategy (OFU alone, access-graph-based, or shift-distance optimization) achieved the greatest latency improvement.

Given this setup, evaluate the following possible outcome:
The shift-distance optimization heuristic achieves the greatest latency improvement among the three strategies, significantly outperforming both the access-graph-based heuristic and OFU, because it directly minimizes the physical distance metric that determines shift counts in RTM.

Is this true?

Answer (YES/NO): NO